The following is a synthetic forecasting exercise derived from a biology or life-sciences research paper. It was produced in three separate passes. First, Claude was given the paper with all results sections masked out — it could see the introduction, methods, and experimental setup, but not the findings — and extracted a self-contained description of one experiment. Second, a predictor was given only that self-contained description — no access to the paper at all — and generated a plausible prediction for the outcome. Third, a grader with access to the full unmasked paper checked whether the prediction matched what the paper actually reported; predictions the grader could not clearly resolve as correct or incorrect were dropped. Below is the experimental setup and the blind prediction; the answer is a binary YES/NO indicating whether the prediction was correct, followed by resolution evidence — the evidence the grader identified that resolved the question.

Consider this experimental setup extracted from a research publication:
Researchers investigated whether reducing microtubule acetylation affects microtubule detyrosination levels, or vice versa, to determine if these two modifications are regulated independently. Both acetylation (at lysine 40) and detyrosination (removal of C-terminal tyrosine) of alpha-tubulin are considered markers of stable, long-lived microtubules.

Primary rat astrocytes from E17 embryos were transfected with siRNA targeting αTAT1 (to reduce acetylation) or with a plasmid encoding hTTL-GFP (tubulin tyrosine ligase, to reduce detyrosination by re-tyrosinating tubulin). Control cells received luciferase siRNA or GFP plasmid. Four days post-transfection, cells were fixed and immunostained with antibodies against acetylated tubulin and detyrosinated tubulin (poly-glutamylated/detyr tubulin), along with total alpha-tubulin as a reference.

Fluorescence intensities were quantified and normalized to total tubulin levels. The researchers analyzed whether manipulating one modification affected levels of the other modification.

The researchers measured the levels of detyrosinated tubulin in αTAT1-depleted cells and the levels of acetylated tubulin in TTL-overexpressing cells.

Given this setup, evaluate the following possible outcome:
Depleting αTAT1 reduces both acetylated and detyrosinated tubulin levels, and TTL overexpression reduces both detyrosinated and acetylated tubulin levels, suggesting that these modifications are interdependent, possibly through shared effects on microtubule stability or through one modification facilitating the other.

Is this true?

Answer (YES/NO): NO